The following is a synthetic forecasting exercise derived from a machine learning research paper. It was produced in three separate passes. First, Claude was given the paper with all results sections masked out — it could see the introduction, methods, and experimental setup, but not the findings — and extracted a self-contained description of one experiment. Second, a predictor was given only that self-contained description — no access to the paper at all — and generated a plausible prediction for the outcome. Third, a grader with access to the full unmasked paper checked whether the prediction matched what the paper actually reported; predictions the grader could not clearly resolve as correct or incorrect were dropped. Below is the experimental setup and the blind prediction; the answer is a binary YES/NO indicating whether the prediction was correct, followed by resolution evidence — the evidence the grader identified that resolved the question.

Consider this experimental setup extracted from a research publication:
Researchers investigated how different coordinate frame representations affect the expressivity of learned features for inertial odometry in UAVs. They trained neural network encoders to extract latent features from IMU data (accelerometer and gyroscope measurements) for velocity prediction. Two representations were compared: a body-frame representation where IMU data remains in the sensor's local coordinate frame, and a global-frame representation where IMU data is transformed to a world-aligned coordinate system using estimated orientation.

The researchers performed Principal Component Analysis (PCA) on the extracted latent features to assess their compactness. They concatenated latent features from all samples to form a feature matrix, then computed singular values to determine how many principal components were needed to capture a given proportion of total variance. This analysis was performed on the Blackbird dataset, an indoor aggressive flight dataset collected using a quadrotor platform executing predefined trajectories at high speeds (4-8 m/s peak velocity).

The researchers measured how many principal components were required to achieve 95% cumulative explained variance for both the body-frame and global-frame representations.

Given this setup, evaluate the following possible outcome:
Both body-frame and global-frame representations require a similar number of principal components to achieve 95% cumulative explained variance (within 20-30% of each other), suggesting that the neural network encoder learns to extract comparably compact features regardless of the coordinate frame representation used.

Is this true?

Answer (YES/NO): NO